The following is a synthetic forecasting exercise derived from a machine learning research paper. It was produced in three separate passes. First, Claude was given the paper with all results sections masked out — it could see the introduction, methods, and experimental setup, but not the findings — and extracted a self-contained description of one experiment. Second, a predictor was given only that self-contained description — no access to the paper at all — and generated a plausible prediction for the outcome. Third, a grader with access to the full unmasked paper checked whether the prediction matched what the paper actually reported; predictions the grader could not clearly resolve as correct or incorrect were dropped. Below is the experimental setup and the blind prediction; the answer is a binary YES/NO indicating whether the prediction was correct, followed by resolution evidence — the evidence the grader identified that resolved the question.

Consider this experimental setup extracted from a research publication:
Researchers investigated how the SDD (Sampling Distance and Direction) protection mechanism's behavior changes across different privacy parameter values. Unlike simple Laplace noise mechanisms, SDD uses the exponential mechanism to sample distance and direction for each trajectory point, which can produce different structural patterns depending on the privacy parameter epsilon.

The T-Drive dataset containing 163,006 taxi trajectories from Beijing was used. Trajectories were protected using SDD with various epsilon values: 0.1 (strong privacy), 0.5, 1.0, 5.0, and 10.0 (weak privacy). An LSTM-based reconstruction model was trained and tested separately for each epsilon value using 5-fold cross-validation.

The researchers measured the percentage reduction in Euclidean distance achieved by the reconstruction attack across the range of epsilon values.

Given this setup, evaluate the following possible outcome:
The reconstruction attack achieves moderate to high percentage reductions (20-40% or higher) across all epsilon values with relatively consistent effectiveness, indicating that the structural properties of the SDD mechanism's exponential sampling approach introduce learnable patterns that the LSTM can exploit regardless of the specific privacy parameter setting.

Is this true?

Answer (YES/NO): YES